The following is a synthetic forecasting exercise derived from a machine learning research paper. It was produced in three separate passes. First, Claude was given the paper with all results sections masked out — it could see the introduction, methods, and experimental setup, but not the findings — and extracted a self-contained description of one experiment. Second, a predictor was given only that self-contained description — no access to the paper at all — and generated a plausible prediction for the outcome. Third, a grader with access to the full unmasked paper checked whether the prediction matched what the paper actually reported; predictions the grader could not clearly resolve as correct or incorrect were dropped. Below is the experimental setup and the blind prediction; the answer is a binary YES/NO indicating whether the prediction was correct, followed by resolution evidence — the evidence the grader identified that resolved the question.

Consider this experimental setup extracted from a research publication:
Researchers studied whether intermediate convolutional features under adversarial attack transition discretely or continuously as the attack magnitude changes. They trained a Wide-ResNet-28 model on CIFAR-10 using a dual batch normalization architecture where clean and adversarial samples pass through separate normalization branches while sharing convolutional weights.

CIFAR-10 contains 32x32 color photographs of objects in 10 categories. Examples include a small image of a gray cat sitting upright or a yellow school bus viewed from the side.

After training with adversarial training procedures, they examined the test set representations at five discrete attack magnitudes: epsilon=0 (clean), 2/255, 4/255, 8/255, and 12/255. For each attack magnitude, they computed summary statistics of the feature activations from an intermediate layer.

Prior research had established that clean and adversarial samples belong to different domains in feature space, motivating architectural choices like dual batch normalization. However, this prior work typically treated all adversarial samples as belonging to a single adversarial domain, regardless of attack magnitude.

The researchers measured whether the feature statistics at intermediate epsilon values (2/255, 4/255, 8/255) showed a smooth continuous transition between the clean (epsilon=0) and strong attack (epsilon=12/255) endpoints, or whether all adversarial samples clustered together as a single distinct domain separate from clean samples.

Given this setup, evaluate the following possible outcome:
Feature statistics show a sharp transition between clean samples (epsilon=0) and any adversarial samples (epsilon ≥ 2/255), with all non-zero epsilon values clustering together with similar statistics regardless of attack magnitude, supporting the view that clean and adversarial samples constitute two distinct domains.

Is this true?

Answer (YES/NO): NO